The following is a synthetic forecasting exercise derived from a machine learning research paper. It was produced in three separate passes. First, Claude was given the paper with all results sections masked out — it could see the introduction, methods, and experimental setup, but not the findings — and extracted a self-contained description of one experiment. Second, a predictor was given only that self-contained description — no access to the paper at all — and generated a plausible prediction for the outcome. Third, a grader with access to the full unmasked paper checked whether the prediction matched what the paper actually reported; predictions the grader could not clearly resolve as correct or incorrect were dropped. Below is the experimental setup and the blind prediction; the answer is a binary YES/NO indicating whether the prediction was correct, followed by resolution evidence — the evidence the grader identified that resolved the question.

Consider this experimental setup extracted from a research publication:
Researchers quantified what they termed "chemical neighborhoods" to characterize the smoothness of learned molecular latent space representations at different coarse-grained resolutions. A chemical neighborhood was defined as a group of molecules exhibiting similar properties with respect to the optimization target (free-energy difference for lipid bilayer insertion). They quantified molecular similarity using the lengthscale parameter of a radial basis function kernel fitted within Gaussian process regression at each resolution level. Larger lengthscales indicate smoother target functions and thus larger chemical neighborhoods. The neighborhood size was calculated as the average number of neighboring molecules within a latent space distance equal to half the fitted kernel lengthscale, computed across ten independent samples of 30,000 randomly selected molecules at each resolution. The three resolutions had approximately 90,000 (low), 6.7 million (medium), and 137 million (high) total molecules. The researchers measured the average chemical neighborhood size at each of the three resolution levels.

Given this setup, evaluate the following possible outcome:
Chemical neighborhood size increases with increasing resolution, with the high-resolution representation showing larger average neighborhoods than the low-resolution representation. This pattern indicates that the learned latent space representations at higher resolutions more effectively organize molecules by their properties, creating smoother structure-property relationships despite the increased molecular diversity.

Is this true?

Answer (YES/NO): NO